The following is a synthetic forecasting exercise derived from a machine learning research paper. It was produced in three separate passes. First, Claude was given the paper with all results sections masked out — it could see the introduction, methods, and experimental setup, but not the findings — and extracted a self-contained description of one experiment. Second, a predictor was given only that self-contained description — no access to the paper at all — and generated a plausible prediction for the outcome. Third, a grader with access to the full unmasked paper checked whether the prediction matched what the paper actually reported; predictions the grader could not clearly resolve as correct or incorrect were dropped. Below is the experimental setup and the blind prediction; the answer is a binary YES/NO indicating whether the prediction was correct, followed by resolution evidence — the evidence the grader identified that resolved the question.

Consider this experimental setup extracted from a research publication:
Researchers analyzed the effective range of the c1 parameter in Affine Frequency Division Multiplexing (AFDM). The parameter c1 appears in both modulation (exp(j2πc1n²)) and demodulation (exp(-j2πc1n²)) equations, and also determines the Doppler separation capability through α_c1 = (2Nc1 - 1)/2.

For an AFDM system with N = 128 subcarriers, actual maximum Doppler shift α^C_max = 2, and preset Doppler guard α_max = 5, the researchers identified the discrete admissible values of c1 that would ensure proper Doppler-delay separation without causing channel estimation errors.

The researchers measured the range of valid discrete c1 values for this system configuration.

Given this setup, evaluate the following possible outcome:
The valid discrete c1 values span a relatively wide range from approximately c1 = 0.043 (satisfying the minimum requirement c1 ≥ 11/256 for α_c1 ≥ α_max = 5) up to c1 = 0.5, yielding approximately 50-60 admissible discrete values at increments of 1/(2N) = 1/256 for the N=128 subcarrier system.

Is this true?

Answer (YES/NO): NO